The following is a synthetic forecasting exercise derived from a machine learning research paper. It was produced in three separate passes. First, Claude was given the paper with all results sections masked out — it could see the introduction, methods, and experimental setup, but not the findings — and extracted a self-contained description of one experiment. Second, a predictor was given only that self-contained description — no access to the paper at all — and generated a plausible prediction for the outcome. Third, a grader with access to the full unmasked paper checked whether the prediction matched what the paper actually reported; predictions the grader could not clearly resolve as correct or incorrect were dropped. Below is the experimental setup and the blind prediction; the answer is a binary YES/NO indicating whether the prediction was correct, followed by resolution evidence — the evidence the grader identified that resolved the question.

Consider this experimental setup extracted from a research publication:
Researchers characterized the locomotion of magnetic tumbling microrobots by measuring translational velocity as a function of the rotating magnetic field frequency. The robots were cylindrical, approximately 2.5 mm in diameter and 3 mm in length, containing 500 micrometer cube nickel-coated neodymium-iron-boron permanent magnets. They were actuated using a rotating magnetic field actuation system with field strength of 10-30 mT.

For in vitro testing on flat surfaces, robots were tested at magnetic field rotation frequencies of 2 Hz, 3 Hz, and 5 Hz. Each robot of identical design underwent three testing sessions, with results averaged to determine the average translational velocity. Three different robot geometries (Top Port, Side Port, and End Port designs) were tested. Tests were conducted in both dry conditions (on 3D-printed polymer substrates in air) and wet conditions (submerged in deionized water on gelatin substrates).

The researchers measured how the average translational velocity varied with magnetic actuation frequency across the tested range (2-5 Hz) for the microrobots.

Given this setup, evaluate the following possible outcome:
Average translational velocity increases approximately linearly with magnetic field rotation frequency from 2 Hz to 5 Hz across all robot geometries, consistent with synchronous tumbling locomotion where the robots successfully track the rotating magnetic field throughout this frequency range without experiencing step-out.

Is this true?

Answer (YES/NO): YES